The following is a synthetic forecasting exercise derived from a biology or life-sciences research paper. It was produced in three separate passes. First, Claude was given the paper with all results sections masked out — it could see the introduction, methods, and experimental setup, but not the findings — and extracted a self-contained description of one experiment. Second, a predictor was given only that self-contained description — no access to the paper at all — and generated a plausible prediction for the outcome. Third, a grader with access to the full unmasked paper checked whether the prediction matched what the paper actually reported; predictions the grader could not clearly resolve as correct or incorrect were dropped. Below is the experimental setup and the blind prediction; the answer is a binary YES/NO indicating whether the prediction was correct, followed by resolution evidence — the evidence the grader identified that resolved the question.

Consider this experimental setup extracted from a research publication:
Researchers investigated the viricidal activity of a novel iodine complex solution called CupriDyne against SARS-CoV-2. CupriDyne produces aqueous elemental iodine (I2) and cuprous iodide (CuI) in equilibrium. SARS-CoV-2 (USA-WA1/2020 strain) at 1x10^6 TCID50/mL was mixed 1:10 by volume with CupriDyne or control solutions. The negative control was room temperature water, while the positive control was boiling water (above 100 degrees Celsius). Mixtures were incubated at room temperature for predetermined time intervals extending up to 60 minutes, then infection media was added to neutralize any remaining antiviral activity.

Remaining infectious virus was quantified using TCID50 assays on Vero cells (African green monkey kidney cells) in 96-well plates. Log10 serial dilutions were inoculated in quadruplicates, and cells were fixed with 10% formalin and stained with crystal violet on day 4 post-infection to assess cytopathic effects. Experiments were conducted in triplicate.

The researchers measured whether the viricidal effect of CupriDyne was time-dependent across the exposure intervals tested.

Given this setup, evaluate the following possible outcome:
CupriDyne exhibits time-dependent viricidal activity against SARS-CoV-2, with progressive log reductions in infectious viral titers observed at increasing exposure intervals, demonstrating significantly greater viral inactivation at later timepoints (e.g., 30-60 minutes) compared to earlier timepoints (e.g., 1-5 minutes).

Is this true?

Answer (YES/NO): YES